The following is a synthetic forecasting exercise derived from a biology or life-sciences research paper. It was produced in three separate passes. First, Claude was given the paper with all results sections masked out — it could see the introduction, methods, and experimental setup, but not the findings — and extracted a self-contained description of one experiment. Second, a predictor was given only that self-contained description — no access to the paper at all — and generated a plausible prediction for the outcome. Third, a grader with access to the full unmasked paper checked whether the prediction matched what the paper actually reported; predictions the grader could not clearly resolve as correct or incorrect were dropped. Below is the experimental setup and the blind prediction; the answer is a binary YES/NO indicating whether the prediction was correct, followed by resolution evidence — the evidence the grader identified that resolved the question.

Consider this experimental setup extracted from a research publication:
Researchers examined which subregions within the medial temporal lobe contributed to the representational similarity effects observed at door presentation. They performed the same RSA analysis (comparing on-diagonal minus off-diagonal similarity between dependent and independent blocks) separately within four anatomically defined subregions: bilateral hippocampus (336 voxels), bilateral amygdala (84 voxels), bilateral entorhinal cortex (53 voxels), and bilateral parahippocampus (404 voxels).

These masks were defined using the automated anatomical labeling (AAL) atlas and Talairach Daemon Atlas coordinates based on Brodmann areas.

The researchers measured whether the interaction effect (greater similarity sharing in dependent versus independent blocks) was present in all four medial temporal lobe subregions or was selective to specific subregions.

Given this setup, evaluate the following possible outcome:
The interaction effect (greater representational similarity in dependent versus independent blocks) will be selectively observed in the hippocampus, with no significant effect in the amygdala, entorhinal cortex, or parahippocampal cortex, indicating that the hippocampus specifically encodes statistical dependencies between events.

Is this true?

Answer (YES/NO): NO